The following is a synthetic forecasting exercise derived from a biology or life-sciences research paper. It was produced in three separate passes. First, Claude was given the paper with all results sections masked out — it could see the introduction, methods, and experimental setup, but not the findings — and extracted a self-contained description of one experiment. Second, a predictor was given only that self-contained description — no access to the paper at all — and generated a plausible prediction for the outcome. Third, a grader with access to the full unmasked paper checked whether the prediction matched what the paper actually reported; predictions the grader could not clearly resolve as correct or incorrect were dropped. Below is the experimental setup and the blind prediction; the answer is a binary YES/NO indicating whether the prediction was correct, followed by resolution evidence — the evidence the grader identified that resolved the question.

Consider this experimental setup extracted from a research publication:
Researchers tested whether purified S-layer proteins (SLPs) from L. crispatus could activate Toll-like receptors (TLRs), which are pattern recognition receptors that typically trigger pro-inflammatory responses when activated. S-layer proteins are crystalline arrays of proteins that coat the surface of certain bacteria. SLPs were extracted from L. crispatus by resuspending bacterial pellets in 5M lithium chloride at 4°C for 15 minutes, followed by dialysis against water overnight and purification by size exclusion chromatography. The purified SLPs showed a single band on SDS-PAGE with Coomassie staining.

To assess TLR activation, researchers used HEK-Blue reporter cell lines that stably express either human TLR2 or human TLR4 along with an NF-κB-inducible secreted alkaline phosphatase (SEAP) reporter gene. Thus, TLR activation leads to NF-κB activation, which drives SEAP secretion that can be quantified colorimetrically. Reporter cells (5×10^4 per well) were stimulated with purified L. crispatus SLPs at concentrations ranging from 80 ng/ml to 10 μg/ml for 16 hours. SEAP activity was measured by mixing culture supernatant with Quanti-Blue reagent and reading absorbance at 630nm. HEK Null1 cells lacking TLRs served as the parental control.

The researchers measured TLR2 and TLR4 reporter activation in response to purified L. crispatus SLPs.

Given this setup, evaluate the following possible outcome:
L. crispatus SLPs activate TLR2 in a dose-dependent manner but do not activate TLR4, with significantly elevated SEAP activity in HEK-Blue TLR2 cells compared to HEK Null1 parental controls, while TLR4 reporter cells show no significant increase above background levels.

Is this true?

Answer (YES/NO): NO